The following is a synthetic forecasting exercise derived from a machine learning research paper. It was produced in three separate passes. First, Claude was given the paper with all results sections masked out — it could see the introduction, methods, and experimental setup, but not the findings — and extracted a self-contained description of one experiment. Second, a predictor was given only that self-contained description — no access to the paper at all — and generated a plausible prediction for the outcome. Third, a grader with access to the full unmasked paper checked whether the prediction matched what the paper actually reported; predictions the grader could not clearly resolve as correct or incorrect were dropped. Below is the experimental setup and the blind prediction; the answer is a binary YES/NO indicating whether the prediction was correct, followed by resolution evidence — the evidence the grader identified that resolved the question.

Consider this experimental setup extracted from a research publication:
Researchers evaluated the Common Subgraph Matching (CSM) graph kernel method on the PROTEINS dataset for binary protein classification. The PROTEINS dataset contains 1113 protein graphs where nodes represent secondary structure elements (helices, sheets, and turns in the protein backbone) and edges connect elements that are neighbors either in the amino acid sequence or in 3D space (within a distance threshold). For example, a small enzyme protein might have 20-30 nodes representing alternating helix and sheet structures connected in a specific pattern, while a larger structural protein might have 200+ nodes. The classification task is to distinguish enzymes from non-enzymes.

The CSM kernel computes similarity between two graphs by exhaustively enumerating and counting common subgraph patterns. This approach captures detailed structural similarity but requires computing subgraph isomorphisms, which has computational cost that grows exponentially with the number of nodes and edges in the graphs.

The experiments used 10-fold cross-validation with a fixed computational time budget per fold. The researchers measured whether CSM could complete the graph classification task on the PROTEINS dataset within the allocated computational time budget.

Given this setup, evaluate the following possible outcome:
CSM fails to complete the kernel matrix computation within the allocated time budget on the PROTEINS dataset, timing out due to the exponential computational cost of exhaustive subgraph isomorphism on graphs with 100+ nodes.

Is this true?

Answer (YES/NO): YES